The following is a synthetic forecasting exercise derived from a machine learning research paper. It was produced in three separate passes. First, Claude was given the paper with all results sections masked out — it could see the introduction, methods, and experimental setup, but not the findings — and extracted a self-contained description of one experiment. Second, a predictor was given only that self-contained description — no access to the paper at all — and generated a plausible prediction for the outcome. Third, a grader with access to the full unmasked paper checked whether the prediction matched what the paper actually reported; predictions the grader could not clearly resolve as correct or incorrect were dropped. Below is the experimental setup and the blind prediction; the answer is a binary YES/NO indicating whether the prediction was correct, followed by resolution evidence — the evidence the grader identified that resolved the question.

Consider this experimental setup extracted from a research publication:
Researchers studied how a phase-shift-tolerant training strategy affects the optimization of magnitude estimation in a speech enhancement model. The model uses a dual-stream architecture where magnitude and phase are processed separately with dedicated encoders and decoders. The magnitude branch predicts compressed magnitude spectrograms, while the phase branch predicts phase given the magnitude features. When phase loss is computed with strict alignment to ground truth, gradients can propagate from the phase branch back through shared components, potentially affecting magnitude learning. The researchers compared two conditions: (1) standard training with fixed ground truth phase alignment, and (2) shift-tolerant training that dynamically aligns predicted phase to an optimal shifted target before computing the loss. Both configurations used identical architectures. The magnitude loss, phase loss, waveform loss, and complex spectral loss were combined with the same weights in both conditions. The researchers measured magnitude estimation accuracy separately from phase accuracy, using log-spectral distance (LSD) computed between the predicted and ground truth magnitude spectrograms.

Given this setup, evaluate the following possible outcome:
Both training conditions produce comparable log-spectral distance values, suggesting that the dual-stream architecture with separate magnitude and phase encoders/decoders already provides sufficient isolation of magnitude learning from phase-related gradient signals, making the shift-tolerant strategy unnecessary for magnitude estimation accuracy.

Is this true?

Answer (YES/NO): NO